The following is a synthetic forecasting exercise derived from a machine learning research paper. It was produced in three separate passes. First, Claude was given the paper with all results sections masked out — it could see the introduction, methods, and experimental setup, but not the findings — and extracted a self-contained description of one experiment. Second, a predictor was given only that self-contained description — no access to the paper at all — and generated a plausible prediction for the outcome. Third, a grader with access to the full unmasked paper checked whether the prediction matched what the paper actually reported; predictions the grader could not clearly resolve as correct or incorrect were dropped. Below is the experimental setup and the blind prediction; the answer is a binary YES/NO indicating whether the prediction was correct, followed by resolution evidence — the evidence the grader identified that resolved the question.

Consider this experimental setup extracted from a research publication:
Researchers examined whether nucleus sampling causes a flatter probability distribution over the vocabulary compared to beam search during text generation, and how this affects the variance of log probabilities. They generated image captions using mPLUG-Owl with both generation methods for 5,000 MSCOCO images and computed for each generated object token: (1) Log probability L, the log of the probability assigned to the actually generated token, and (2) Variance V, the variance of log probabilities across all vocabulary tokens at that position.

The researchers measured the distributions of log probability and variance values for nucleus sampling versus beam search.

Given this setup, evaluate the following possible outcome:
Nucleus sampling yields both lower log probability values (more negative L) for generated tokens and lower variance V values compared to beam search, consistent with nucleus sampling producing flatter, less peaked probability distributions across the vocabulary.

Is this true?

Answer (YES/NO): YES